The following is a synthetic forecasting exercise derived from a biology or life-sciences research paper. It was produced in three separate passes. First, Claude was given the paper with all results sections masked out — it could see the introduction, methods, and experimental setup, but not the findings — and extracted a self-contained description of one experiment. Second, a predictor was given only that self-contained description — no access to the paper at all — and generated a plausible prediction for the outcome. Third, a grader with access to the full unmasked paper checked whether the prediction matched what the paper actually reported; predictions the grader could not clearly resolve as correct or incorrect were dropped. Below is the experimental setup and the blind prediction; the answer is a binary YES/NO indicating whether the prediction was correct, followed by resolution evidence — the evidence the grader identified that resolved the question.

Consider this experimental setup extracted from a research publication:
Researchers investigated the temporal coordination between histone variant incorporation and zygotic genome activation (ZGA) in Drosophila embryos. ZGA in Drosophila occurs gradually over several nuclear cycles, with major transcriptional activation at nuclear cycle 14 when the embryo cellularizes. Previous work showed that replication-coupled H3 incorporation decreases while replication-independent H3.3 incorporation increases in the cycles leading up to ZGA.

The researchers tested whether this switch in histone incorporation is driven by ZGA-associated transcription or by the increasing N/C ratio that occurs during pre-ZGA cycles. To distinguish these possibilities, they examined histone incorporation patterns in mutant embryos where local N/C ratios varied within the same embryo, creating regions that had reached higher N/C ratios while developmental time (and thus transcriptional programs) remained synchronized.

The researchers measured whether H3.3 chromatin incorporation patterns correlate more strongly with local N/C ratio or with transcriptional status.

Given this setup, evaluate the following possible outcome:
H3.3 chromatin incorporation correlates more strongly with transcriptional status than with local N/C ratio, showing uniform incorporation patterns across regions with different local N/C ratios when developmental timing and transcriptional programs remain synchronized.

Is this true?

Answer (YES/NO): NO